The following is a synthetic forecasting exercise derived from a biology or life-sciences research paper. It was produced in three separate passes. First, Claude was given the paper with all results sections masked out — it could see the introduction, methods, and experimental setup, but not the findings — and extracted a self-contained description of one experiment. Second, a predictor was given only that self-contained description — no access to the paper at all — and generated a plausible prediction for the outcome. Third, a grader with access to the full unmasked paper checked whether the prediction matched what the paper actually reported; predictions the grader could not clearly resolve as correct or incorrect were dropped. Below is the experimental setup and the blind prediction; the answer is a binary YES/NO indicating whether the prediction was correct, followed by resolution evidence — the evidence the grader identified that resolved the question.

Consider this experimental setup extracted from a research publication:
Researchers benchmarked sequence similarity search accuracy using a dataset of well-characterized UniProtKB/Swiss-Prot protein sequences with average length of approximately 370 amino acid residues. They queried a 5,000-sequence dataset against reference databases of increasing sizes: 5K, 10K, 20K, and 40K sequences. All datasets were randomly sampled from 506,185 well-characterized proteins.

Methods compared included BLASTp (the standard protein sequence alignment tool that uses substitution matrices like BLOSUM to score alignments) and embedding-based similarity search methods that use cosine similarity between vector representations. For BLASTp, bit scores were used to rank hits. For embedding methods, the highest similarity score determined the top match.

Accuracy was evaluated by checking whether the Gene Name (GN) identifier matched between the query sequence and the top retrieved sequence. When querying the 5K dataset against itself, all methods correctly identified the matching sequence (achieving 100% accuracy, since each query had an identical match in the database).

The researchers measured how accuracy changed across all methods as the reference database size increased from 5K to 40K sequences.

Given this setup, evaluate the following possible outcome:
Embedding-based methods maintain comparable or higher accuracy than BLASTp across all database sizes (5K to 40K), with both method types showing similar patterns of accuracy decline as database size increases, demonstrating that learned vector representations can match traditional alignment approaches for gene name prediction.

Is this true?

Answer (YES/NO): NO